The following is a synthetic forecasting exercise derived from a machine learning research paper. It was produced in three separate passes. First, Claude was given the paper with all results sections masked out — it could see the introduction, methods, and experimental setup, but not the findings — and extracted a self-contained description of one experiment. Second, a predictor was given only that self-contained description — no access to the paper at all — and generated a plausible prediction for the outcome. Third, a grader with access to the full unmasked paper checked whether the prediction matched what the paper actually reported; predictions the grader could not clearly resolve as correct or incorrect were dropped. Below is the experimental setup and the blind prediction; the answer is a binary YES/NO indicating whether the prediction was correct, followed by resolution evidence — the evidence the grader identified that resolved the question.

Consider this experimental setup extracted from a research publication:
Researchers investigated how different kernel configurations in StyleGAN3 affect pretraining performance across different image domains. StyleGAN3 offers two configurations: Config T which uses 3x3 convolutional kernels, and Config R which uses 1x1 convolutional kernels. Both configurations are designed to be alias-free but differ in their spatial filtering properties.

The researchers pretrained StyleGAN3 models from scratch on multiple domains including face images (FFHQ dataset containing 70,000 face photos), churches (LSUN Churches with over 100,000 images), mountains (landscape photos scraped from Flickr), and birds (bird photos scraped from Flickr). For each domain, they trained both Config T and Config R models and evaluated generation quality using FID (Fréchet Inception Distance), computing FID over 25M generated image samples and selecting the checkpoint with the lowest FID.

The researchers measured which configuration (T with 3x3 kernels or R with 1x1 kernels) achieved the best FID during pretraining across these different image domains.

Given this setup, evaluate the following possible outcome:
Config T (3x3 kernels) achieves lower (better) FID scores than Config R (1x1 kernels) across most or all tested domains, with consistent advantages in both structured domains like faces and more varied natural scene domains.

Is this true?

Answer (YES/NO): NO